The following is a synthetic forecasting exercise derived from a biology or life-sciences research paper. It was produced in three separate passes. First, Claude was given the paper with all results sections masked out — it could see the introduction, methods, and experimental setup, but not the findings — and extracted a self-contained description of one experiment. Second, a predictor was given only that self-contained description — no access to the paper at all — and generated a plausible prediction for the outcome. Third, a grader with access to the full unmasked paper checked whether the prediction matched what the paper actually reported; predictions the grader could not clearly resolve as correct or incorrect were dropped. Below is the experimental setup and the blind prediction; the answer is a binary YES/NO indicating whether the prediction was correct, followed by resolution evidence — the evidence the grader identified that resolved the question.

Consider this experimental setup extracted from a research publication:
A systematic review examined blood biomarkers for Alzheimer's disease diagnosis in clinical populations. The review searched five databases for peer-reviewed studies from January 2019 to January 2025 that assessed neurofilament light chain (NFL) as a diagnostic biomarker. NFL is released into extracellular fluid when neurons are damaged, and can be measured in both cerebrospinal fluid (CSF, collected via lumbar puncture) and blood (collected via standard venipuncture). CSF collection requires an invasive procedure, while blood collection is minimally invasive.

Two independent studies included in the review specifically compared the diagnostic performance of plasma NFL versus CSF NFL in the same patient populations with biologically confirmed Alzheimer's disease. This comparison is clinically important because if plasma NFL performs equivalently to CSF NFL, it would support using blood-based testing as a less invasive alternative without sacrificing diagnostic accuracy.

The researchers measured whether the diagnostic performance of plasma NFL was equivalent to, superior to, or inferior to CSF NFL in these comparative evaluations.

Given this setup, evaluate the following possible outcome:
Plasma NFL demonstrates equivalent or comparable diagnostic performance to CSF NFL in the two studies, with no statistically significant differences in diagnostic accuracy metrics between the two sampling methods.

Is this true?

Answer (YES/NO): YES